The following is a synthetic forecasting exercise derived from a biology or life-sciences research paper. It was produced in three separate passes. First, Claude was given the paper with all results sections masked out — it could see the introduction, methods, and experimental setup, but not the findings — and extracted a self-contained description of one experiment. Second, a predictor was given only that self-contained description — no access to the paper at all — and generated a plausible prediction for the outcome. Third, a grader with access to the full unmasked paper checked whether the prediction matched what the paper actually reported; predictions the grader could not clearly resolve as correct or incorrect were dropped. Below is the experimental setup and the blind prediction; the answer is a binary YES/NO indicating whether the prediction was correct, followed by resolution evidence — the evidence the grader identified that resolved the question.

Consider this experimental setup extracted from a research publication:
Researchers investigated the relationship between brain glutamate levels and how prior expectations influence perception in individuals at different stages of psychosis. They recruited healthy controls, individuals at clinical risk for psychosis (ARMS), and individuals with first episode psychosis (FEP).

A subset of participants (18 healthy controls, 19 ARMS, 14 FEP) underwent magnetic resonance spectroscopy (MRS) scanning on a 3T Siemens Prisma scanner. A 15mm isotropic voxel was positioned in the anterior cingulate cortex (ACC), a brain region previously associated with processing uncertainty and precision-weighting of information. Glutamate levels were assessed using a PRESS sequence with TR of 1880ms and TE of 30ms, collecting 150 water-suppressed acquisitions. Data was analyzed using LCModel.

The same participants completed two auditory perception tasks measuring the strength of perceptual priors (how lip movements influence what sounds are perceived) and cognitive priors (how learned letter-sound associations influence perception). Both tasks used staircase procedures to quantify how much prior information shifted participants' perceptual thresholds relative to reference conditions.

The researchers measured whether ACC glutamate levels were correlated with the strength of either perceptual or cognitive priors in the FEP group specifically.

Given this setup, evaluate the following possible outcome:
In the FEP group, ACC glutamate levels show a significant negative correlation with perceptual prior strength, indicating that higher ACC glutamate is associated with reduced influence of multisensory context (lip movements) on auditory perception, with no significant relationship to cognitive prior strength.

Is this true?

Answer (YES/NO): NO